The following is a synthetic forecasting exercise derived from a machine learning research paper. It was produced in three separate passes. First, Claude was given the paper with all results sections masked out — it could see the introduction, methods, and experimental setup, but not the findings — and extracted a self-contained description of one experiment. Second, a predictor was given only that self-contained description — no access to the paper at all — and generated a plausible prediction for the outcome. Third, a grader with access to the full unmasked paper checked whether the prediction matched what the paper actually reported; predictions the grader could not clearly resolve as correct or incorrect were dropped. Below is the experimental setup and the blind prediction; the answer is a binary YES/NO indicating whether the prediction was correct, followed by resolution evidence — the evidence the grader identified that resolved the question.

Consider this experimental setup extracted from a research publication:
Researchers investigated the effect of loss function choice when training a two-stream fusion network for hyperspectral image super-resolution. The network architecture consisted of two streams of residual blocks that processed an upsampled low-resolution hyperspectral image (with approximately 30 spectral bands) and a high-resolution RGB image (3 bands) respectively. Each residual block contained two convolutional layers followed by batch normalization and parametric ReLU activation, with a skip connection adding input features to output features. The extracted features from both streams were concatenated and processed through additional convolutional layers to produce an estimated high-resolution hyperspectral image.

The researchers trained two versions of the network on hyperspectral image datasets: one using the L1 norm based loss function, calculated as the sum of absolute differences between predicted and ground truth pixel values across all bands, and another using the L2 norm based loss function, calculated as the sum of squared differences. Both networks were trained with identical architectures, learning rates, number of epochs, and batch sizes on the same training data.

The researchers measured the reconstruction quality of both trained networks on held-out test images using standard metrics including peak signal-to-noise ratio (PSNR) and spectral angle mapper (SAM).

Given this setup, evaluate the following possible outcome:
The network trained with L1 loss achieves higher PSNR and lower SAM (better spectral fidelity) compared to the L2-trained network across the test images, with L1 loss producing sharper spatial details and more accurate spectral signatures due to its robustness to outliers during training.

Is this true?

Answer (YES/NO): YES